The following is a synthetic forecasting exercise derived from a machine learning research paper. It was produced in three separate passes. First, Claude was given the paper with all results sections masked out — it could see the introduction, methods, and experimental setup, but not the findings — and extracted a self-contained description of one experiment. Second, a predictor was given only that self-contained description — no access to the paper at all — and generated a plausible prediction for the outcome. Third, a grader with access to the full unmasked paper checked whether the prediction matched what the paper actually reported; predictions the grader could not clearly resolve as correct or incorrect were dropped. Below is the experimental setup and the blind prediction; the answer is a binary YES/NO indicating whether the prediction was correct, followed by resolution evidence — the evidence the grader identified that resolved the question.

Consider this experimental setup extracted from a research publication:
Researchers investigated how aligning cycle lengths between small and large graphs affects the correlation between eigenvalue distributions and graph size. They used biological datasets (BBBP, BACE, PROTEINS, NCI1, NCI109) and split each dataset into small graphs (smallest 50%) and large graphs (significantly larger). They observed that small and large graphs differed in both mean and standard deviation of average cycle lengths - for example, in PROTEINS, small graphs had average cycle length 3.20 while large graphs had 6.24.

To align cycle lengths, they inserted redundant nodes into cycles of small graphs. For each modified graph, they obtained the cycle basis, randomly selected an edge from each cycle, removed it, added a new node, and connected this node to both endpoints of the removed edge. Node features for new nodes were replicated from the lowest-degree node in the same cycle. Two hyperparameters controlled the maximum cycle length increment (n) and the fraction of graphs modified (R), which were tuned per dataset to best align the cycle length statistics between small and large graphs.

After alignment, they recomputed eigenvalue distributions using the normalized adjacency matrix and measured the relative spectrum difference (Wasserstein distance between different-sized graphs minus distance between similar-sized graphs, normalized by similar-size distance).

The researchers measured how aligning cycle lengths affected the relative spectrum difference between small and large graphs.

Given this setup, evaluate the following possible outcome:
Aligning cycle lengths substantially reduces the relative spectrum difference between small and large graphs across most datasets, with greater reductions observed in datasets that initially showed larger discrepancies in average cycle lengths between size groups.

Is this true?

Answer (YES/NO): NO